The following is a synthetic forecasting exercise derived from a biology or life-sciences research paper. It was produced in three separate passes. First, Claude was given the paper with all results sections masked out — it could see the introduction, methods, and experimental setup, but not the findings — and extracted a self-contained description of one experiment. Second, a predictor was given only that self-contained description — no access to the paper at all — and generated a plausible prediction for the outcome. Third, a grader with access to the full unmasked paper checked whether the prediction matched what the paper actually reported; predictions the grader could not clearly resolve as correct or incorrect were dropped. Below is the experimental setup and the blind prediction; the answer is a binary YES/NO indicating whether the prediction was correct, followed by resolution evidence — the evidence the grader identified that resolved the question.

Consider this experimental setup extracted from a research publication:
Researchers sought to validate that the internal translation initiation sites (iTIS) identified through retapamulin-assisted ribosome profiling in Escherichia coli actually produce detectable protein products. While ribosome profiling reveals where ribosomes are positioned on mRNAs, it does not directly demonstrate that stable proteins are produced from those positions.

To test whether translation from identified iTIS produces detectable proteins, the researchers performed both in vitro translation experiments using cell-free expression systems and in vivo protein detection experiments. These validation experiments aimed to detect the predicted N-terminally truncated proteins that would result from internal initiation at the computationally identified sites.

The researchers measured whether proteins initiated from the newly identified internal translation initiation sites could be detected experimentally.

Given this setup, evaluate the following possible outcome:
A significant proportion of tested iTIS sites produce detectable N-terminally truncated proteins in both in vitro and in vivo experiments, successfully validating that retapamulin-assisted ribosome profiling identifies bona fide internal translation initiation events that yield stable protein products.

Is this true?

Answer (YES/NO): YES